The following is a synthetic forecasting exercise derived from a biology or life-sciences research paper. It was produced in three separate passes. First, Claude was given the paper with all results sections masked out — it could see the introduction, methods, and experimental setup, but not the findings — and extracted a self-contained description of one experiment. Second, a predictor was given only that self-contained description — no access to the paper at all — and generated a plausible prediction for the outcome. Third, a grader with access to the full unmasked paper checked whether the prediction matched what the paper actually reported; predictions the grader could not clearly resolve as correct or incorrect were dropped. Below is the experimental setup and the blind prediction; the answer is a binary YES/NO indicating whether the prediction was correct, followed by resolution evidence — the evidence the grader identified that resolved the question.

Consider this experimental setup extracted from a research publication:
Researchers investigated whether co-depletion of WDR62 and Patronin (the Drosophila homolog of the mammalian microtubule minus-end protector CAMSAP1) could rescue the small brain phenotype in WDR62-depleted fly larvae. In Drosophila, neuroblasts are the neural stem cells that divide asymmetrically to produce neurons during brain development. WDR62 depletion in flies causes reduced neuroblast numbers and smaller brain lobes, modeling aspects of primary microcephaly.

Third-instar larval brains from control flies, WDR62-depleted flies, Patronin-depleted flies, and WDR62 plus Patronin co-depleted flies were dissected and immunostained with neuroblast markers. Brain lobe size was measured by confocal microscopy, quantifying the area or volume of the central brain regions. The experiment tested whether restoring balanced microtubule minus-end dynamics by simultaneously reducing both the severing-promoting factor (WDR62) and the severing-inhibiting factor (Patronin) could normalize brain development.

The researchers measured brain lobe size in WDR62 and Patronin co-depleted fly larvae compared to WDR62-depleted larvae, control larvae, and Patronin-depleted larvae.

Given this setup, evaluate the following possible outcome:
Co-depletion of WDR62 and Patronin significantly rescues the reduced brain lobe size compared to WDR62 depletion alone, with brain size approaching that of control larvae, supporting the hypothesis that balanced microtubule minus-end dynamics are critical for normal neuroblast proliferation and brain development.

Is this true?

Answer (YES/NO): NO